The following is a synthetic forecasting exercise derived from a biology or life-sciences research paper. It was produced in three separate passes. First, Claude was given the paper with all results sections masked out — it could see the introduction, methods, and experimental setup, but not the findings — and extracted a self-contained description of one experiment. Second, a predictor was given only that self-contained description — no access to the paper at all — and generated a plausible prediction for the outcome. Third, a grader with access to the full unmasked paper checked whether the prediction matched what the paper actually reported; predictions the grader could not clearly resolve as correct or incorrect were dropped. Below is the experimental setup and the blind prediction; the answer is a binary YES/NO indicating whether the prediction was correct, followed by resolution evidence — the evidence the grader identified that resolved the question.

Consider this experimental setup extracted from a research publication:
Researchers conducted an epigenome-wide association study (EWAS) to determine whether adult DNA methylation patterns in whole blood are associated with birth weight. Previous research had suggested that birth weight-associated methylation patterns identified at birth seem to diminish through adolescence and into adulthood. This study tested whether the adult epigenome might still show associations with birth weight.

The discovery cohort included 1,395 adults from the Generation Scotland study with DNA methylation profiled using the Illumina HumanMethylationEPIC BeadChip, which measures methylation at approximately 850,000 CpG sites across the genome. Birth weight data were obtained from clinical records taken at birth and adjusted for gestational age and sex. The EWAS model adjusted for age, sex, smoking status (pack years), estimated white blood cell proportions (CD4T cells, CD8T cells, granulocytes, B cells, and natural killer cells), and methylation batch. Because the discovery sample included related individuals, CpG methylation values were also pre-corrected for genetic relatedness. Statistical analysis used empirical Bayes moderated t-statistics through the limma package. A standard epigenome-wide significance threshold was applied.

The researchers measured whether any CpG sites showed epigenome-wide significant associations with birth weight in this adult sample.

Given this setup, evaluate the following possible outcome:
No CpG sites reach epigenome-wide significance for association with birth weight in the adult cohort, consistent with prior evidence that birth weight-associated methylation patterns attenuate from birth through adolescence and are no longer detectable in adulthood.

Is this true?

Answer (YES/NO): NO